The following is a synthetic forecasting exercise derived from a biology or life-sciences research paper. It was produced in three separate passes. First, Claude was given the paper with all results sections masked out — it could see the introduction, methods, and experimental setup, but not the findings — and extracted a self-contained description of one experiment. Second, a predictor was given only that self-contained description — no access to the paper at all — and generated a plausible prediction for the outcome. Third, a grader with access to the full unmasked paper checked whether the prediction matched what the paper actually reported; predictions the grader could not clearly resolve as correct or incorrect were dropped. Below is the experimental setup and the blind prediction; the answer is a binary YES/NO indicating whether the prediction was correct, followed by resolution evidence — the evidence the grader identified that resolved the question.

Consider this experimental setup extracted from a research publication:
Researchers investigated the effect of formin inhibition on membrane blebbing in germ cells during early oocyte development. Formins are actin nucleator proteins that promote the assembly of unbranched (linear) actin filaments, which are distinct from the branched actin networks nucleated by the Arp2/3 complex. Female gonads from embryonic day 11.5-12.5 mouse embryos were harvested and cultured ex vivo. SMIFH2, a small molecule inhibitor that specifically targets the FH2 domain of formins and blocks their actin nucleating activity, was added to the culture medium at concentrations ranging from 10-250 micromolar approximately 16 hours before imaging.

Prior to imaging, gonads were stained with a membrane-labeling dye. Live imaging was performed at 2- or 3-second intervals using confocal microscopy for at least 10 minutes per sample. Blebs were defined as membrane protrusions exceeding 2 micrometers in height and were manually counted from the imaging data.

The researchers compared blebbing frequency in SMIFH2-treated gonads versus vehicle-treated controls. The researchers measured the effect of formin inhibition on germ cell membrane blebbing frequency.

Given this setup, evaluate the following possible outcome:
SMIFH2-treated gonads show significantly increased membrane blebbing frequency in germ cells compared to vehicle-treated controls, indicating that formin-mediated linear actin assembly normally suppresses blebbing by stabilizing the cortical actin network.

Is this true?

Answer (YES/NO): NO